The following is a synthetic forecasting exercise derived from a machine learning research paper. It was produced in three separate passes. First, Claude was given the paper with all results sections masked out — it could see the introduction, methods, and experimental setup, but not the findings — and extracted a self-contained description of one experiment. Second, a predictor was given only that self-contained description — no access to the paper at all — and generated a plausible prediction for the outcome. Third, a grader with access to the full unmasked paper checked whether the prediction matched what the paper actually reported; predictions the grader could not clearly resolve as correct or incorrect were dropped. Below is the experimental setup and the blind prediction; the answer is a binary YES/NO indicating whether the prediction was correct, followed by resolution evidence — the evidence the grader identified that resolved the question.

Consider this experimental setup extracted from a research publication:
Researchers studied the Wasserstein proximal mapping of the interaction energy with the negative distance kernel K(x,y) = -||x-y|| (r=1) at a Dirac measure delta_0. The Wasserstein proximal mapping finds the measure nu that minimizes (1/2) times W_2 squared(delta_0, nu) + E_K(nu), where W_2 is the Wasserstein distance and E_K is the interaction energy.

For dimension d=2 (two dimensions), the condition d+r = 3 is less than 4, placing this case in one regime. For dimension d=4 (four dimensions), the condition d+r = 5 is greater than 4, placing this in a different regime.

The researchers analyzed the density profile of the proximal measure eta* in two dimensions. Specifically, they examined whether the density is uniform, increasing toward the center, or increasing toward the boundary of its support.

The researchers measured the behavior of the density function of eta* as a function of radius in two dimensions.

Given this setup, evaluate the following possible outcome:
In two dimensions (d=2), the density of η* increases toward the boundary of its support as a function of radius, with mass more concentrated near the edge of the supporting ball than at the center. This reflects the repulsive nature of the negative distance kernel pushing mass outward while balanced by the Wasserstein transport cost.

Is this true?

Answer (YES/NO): YES